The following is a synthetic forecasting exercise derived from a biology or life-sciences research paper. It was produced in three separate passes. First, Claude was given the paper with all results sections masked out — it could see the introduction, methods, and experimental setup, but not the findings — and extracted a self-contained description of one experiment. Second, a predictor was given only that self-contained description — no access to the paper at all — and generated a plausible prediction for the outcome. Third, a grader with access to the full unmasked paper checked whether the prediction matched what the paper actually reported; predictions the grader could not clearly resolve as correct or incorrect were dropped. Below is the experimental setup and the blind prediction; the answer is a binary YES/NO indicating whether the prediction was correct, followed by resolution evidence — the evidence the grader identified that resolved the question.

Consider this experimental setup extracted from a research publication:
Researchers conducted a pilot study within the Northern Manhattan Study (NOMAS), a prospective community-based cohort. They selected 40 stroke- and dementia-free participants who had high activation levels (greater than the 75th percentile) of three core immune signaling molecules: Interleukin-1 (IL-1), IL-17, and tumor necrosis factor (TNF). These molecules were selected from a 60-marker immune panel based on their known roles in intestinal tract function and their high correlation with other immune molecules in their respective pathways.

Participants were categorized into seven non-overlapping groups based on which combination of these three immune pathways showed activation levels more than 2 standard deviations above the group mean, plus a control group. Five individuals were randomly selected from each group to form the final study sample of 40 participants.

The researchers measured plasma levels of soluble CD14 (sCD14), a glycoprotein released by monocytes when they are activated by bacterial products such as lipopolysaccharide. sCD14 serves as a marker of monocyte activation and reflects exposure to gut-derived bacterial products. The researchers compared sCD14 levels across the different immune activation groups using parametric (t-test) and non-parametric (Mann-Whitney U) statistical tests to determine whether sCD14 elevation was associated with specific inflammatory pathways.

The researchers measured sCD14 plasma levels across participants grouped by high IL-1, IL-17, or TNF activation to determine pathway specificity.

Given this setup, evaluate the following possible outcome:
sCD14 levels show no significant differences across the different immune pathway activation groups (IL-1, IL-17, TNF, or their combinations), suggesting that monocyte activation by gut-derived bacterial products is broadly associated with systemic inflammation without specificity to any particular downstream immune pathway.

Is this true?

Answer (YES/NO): NO